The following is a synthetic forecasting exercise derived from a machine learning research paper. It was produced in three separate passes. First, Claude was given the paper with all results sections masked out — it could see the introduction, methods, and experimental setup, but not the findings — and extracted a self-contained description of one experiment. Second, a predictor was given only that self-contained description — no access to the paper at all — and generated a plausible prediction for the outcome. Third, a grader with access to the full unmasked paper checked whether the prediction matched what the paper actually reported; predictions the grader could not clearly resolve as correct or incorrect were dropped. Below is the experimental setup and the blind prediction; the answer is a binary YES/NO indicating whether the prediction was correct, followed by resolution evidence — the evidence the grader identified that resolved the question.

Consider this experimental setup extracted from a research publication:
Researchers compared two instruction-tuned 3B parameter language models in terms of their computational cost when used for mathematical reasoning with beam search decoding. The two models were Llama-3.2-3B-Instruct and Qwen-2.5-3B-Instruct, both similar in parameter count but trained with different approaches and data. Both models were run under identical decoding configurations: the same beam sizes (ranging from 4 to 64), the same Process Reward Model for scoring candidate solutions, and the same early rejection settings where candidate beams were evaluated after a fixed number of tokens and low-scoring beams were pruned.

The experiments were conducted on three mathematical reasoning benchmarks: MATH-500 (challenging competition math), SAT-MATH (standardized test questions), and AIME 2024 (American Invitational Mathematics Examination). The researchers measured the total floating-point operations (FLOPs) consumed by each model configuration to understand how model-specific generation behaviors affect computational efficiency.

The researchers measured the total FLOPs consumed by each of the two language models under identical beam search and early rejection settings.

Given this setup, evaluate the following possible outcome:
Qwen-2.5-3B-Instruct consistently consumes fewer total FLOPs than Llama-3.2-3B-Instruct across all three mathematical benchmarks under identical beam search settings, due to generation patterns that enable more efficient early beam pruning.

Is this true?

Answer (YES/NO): NO